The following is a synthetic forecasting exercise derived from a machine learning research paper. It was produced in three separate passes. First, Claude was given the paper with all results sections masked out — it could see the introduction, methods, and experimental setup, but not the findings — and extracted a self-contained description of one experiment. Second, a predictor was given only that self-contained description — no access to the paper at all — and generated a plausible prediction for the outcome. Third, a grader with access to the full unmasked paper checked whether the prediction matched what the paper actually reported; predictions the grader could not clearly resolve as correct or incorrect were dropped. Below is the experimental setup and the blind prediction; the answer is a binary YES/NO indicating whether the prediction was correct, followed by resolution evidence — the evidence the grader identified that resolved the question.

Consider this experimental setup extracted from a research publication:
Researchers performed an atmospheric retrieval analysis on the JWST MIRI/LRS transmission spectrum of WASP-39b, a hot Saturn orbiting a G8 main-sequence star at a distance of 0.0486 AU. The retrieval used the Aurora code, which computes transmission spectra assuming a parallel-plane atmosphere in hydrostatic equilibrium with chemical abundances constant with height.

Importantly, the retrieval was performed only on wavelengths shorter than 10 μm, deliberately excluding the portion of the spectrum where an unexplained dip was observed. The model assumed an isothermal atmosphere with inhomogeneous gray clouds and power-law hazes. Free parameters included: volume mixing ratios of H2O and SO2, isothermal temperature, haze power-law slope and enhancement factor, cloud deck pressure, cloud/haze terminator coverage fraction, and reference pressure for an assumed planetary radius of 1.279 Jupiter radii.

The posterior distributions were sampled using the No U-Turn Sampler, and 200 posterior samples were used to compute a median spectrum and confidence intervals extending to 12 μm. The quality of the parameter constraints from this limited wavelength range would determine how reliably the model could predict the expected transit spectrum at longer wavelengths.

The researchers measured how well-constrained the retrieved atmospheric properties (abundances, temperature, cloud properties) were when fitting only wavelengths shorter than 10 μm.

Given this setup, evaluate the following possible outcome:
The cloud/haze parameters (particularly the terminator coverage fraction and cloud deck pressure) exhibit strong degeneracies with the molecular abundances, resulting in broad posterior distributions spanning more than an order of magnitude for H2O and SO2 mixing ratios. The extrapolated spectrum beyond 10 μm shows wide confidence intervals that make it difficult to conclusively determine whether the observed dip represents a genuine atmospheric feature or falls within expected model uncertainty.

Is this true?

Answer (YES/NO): NO